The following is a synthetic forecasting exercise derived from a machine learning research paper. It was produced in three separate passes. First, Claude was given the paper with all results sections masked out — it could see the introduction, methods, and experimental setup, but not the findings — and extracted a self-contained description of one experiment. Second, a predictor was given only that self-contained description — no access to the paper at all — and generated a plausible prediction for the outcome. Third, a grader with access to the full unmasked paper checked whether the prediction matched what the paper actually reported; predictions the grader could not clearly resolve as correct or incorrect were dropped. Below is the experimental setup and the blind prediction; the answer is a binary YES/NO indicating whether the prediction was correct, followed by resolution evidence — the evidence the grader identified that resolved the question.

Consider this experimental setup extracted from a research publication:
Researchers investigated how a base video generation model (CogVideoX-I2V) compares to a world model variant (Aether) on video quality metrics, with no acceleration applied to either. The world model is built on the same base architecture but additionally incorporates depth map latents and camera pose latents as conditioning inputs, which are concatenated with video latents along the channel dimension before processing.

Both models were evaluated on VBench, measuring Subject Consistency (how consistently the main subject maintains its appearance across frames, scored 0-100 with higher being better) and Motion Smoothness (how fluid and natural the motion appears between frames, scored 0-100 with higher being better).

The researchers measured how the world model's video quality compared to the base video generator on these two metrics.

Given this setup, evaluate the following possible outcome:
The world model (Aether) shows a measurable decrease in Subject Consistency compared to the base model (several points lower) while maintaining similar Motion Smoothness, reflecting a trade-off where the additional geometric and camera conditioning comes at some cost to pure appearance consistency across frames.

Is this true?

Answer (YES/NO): NO